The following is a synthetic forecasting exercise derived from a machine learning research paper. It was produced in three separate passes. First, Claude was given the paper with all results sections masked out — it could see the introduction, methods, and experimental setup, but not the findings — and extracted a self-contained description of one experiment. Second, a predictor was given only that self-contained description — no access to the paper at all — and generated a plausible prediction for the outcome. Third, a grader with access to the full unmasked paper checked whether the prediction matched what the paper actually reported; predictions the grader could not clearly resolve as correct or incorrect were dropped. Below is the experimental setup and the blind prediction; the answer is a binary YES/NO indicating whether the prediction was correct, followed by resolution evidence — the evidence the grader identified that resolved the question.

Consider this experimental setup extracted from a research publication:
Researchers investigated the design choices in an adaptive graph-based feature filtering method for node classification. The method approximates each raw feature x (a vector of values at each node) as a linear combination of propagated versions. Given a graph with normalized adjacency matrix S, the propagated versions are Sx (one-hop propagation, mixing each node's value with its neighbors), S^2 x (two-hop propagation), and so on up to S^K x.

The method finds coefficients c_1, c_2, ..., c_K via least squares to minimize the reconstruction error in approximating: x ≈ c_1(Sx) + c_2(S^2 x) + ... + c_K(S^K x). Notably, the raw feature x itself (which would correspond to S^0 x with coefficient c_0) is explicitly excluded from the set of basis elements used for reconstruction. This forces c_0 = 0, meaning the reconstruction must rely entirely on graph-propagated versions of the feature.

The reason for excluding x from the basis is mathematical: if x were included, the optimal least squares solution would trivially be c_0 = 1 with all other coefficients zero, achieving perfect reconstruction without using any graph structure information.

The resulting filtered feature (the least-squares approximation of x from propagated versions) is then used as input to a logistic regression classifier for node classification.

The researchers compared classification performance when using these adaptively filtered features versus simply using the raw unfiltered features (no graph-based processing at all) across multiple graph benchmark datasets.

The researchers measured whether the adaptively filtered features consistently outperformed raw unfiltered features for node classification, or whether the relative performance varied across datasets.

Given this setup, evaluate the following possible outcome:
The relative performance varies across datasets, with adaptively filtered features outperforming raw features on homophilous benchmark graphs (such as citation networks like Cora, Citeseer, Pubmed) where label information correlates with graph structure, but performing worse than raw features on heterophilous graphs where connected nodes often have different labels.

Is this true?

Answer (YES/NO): NO